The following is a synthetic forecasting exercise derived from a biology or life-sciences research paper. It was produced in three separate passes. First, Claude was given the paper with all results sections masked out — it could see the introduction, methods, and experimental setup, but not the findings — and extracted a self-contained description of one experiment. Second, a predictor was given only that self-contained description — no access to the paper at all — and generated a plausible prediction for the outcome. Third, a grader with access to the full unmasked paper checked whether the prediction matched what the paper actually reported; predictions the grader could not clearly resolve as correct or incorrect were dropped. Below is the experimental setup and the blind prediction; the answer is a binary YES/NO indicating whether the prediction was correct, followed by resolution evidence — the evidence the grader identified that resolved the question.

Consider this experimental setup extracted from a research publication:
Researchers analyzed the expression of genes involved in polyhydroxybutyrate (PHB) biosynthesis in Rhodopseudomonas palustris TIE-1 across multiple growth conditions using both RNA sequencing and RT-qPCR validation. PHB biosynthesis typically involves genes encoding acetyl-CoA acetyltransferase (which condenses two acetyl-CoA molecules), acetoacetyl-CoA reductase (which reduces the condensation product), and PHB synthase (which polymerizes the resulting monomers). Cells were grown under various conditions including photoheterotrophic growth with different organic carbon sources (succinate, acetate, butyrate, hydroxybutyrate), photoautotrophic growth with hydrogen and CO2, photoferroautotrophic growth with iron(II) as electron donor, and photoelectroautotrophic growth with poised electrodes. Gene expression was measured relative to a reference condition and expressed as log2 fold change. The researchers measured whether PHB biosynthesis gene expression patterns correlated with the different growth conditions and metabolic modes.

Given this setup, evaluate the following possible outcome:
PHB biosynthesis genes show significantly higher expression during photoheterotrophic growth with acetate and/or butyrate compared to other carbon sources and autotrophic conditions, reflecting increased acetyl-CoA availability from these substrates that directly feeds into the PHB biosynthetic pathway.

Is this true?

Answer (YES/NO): NO